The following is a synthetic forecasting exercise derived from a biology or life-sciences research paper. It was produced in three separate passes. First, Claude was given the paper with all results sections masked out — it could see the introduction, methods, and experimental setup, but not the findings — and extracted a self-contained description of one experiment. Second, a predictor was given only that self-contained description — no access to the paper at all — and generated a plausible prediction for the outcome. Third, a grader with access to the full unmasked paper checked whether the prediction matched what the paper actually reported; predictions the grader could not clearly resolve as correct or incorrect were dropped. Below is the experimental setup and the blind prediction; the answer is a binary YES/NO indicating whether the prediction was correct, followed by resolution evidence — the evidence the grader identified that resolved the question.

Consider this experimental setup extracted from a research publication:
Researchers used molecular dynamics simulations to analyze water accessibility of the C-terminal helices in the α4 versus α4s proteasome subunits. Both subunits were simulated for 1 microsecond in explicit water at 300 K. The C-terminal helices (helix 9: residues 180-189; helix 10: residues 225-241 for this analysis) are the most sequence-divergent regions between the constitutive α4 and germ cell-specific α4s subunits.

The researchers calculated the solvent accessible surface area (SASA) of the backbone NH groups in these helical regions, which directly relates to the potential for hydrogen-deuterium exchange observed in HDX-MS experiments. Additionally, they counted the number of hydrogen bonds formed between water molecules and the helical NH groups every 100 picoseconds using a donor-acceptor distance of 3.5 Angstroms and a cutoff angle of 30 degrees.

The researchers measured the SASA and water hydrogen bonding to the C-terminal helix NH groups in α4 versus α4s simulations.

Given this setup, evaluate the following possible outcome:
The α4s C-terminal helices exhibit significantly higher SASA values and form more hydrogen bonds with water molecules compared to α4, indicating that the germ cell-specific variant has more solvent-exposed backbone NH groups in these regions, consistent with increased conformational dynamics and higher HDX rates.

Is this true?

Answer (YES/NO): YES